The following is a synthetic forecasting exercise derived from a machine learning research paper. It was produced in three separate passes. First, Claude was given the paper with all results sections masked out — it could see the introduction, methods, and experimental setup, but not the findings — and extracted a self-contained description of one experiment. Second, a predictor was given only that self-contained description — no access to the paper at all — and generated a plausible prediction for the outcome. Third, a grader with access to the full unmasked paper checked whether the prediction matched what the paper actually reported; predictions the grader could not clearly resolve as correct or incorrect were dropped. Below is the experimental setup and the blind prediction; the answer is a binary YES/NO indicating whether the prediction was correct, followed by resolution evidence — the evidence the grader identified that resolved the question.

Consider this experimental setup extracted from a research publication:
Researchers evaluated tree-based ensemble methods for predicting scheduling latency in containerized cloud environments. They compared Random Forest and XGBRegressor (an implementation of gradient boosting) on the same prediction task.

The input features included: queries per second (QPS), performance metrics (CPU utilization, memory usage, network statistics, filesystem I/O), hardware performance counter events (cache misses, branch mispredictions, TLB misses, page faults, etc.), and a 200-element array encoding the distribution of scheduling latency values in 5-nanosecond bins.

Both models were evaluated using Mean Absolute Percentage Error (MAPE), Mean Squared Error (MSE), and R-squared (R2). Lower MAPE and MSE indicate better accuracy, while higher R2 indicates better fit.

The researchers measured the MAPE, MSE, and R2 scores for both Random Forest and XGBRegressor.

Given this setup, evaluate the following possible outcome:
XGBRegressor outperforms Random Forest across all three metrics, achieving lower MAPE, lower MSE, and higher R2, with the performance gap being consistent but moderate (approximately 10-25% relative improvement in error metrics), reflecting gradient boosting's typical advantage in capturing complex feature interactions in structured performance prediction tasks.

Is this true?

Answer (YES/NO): NO